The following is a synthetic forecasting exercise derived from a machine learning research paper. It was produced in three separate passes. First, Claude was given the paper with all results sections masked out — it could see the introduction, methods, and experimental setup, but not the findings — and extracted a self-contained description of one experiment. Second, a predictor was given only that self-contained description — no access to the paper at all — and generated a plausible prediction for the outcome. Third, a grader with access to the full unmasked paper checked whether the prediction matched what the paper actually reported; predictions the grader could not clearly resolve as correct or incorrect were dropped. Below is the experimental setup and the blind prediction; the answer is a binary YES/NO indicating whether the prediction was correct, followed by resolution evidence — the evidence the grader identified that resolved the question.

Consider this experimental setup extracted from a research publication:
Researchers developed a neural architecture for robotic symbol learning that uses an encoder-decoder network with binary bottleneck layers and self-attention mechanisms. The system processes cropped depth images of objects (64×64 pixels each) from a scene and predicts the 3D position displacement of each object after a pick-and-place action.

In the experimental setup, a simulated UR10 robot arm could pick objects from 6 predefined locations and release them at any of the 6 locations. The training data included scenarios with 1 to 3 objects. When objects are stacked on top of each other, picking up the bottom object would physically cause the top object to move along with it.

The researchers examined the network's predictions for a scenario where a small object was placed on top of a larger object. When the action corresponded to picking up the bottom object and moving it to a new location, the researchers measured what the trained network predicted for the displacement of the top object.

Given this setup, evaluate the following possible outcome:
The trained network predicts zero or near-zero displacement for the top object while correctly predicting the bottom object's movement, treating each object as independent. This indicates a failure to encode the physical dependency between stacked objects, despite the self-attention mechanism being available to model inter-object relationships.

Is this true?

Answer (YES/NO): NO